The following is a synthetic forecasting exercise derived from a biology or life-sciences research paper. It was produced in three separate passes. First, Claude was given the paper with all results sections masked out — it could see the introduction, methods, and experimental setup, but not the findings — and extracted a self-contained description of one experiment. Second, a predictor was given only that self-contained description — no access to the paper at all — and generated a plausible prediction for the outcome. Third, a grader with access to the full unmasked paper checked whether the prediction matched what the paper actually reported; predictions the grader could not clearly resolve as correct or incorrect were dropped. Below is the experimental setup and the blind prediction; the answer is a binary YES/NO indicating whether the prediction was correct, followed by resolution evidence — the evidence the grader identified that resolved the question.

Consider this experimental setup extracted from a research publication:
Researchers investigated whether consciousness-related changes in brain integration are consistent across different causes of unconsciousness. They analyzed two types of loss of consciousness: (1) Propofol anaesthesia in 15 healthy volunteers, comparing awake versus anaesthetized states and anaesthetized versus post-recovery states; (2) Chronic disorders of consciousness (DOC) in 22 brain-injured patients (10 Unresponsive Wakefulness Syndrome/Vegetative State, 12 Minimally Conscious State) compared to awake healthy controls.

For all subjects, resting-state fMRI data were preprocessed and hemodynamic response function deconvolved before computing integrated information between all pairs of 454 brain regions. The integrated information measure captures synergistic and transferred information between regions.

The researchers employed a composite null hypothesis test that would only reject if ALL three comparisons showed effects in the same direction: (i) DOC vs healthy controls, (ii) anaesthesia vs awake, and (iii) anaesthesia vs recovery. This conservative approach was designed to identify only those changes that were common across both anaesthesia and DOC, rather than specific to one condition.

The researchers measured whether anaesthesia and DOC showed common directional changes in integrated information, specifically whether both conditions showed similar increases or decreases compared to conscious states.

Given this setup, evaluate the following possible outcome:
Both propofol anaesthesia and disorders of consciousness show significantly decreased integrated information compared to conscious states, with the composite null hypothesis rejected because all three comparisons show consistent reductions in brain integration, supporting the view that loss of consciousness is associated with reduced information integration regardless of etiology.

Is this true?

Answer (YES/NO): YES